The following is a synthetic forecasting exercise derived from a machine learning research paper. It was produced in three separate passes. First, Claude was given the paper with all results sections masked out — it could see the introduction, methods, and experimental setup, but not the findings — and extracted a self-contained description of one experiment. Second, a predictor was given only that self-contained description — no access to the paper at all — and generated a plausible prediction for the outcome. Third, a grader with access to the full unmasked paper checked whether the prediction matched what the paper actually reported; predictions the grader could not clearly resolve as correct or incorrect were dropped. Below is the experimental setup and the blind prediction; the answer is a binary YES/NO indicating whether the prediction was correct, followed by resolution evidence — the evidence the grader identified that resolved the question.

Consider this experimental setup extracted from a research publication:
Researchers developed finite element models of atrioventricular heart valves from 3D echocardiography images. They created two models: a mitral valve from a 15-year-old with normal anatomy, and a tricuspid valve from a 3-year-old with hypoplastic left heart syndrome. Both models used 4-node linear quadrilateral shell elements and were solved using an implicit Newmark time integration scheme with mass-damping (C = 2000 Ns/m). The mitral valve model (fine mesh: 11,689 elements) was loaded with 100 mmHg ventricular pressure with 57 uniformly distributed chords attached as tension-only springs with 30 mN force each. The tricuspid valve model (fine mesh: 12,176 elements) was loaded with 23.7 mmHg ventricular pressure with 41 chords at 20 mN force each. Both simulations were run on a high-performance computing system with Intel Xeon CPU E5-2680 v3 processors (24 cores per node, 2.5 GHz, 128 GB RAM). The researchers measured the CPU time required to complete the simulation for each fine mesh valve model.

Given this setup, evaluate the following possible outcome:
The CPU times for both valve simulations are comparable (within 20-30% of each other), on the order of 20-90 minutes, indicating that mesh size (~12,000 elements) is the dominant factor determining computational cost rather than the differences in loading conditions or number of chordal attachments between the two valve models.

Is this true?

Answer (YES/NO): NO